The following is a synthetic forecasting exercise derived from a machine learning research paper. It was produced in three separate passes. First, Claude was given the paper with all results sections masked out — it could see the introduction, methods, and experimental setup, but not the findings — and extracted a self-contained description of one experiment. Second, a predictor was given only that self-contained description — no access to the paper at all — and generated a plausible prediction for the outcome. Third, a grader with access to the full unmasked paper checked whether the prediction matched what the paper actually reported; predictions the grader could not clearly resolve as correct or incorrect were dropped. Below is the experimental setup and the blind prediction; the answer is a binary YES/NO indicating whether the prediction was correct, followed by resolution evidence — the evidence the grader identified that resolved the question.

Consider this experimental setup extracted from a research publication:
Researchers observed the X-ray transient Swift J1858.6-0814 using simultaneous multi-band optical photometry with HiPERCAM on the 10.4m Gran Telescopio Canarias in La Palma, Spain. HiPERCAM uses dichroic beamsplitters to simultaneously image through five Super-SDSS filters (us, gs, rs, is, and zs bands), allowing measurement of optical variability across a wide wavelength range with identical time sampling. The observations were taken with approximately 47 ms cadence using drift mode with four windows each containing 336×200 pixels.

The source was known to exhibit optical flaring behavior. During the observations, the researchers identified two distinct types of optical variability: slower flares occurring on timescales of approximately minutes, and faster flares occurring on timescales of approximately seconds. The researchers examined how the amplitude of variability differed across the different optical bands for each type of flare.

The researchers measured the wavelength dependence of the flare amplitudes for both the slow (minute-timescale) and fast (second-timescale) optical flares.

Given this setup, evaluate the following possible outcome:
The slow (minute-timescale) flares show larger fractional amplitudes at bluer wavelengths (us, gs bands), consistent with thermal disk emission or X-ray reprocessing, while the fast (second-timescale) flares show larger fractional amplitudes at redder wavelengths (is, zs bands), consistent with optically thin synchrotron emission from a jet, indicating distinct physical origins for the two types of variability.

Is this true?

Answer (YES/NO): YES